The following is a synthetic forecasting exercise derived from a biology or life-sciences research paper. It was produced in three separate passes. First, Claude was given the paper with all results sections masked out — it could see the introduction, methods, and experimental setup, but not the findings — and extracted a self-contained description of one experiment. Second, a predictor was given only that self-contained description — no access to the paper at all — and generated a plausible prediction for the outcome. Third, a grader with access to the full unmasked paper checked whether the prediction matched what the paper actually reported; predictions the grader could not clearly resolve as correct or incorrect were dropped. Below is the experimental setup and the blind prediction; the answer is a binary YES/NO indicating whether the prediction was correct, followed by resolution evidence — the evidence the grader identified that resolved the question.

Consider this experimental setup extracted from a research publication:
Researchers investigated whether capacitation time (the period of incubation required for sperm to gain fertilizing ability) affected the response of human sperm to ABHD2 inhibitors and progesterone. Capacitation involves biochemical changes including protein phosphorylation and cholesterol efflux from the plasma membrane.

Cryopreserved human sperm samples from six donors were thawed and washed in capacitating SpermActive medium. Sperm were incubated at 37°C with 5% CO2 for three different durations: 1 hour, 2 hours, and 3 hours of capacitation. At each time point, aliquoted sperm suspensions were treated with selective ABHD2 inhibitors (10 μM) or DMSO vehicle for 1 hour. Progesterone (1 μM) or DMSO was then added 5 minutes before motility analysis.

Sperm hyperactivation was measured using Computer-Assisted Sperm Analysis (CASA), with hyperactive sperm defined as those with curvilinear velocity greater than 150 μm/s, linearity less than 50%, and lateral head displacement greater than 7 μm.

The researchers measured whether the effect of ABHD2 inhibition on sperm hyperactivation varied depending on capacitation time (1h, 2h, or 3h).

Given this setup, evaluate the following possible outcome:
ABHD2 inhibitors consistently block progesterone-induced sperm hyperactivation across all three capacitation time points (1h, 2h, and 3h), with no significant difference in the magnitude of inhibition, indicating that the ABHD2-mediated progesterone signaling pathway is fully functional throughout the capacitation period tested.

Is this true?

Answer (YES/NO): NO